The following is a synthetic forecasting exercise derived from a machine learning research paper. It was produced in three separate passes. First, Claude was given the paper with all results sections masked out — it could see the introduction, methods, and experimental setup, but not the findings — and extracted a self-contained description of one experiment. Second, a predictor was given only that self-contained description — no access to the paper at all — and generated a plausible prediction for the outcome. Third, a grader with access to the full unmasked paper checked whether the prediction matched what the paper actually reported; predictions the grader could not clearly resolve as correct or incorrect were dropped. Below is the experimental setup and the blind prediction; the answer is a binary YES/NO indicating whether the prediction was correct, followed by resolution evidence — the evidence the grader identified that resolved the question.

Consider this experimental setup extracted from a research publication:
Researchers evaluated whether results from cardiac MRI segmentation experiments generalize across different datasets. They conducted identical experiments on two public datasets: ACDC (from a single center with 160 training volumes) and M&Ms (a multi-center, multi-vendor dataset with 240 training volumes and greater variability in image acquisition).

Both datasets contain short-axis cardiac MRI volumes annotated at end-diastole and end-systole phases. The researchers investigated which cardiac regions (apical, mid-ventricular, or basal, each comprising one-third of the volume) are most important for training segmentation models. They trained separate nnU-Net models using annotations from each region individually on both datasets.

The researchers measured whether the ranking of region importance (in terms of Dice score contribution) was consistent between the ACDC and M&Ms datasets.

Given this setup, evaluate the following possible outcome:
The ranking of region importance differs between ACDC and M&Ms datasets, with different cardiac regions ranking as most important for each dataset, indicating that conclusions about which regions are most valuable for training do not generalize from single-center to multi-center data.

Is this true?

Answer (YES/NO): YES